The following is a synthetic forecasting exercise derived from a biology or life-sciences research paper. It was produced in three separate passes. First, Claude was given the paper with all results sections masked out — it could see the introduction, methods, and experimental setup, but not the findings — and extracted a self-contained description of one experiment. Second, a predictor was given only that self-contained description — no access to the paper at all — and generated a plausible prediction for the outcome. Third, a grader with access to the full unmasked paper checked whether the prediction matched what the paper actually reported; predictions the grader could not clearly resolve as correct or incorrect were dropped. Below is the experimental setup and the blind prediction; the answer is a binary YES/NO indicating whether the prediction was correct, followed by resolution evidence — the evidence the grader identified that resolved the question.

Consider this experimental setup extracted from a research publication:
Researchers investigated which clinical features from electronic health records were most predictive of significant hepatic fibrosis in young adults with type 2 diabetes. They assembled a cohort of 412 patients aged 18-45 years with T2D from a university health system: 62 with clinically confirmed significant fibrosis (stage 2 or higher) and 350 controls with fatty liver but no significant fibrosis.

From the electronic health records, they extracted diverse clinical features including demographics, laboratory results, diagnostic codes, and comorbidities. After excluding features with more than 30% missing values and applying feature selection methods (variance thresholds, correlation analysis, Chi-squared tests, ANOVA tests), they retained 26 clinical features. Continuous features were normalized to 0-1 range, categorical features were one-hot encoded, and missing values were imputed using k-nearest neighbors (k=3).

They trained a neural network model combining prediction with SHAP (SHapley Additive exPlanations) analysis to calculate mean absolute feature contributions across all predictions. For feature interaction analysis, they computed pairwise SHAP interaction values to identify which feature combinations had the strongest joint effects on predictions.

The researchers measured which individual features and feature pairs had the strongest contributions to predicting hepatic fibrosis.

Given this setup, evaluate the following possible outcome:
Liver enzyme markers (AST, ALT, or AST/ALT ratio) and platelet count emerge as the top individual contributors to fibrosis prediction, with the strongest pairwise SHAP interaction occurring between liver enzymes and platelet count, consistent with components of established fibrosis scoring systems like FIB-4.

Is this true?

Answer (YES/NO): NO